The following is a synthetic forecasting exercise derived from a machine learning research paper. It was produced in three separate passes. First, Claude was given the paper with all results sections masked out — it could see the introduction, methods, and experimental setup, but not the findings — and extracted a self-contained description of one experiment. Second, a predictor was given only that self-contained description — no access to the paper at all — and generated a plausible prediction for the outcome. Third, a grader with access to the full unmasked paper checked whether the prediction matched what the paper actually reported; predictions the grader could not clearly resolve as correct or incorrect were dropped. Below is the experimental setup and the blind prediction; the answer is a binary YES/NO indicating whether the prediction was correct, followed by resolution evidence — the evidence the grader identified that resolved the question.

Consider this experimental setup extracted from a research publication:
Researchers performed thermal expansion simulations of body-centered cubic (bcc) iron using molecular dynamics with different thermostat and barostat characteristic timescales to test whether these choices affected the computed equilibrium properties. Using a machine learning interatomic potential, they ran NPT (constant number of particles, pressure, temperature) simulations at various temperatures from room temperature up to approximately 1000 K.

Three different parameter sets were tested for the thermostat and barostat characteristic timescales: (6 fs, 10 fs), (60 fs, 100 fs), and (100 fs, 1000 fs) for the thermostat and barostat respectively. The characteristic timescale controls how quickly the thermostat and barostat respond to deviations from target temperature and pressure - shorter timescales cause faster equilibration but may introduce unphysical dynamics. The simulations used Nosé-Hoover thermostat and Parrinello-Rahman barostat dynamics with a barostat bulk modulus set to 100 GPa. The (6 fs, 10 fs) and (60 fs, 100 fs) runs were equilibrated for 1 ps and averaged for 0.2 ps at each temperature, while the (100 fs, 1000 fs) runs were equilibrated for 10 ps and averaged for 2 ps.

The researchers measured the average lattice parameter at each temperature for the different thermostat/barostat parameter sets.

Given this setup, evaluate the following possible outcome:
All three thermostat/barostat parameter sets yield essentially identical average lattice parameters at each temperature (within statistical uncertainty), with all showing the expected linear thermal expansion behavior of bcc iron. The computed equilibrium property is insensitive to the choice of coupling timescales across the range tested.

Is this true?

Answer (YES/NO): YES